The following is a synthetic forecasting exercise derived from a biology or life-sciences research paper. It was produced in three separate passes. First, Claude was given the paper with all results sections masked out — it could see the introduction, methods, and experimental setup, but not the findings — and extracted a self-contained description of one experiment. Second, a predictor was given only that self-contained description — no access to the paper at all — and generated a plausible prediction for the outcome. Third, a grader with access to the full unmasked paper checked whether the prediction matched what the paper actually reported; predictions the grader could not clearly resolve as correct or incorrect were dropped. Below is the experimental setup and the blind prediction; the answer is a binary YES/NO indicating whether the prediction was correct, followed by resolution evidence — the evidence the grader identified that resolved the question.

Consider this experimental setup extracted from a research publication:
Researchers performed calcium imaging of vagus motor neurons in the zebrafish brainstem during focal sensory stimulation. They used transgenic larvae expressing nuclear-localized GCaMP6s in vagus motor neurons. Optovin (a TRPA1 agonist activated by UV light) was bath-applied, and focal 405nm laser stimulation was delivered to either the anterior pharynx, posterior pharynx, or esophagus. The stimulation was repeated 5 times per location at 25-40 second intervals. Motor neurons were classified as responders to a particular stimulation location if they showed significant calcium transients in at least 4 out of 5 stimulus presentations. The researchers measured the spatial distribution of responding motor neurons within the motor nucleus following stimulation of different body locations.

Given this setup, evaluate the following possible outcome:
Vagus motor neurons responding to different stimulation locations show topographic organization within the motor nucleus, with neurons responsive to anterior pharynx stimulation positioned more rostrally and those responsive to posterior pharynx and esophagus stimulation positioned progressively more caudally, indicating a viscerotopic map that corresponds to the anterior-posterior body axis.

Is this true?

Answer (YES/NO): NO